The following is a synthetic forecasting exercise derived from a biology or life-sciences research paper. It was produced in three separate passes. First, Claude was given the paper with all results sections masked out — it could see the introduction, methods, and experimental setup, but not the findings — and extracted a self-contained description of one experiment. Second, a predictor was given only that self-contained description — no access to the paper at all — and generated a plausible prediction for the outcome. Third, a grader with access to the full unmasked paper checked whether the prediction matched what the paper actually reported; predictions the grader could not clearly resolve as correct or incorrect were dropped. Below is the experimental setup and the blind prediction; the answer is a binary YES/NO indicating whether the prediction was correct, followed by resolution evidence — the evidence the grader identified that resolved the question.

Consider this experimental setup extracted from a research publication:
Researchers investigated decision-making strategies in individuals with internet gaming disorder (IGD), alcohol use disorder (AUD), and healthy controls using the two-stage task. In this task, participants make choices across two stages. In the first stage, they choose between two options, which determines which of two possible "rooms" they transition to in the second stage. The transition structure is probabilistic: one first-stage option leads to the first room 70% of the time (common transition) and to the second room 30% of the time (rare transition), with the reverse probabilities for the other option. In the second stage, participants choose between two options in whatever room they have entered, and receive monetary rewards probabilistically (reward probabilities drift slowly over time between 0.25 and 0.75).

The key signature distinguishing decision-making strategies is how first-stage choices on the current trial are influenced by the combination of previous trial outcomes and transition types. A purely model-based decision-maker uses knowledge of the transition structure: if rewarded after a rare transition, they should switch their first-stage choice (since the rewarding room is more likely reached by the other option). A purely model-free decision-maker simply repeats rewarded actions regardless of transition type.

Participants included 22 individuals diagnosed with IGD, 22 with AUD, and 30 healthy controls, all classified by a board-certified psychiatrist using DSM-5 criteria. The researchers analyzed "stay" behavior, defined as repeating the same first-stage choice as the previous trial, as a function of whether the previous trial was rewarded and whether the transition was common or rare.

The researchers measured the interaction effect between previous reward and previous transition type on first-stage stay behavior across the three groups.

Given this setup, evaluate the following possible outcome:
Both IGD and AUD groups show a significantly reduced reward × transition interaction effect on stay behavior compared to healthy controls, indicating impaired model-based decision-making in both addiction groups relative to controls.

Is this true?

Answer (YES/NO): NO